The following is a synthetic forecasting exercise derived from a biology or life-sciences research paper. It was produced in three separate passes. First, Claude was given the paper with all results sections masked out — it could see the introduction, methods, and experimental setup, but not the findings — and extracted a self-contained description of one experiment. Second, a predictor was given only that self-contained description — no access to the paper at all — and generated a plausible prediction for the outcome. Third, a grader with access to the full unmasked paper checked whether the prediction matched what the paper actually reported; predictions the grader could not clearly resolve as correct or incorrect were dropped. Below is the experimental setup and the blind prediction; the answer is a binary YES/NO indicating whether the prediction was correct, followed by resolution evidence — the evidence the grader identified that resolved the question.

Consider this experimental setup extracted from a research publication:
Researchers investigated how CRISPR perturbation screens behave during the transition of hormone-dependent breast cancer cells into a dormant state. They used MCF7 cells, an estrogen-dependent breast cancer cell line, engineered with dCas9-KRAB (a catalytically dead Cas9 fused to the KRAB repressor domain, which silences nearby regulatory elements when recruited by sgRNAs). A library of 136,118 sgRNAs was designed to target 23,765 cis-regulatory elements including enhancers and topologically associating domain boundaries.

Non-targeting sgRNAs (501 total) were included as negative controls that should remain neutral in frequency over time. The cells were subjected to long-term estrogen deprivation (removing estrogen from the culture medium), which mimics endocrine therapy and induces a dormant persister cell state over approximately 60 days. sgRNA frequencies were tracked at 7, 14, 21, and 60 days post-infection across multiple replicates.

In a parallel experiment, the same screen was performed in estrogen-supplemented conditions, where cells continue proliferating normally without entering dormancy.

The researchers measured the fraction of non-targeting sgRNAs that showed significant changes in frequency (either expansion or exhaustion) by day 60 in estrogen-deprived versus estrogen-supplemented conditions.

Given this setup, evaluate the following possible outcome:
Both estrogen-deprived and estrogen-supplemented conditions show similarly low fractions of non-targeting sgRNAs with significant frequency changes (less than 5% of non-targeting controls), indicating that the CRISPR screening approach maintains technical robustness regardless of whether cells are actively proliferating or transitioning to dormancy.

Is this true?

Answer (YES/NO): NO